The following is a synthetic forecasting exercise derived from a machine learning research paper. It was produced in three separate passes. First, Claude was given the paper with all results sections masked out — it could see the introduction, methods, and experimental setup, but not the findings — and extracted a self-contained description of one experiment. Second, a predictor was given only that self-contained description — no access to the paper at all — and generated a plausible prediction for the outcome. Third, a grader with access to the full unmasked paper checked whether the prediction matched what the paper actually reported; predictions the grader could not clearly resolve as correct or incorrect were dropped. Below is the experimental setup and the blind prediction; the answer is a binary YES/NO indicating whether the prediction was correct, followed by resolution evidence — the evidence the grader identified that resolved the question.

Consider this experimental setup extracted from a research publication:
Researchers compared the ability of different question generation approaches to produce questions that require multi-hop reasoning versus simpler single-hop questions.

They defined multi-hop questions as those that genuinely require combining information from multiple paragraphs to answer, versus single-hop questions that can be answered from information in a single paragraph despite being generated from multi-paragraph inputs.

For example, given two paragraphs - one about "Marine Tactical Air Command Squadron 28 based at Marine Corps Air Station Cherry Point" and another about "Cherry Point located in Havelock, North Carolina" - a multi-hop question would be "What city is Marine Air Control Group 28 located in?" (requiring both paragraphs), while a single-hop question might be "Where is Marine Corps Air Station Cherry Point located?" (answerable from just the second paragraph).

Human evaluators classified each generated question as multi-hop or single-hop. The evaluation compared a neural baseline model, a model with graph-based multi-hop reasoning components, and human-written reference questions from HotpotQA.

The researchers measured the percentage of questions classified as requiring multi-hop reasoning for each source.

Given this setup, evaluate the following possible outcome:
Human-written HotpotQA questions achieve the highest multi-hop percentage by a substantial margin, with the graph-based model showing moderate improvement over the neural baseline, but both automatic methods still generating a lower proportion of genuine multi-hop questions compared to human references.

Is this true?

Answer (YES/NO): NO